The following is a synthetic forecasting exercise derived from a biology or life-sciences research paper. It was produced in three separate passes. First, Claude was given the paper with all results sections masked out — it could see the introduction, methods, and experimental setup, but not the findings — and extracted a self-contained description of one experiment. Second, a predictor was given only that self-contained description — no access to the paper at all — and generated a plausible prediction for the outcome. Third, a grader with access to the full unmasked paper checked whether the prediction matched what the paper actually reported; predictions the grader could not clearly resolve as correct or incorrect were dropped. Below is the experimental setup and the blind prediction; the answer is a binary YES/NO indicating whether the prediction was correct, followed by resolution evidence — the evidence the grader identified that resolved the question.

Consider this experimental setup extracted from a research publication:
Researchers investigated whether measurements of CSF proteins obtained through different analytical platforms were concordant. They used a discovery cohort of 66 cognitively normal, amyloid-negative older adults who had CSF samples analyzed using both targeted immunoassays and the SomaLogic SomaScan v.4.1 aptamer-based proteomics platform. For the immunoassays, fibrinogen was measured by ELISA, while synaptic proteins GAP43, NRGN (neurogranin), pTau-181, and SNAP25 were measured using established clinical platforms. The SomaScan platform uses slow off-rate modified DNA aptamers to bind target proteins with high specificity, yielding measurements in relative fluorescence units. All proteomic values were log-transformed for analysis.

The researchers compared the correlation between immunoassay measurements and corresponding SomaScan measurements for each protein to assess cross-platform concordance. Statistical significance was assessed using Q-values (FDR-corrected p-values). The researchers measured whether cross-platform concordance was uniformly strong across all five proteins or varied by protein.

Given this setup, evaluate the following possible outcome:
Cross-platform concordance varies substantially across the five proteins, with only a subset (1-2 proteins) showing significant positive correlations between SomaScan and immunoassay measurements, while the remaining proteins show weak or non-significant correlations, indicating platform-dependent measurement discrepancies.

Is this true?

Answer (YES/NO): NO